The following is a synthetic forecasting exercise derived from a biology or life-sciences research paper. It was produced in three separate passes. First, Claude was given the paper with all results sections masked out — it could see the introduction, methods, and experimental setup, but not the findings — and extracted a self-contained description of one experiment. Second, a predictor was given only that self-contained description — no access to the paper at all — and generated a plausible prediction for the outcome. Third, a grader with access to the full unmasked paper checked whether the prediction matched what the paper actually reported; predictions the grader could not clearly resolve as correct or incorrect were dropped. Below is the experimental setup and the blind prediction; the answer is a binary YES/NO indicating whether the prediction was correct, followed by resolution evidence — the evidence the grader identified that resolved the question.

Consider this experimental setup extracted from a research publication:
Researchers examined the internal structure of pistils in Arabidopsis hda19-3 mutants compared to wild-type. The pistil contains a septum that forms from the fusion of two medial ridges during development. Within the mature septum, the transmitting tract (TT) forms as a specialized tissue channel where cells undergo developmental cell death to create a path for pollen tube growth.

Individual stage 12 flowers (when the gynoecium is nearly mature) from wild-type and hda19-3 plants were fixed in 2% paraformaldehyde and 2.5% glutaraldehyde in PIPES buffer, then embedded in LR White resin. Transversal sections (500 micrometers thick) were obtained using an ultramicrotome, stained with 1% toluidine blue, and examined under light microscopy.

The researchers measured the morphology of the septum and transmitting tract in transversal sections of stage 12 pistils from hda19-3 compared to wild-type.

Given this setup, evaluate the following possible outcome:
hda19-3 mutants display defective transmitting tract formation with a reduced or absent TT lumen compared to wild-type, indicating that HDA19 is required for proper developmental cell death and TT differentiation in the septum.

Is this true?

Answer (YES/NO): YES